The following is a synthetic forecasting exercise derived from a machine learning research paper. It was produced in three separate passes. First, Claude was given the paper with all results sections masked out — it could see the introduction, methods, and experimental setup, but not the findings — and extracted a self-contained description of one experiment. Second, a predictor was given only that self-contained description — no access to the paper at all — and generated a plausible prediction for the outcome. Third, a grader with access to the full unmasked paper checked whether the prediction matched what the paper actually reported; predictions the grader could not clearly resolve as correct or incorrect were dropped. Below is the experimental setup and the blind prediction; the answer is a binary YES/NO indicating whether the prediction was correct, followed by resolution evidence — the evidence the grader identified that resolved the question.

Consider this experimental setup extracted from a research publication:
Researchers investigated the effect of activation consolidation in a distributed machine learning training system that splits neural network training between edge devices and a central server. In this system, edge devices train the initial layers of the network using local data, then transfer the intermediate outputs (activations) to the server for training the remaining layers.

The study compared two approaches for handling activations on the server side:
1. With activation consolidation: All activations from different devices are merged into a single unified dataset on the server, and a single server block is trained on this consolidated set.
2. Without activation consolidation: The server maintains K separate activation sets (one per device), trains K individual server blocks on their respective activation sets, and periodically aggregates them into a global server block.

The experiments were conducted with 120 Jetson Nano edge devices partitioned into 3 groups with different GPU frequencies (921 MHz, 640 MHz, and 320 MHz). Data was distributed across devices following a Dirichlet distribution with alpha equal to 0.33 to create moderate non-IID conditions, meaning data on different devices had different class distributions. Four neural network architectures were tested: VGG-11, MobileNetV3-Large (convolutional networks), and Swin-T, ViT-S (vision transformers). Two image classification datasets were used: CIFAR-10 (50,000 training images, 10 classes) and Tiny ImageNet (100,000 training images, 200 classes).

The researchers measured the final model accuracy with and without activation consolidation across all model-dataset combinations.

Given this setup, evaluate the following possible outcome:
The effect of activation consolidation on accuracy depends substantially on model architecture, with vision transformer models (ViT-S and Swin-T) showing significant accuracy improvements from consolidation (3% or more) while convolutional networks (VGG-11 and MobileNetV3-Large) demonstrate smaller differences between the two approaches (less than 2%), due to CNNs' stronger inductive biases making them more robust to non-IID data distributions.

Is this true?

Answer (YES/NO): NO